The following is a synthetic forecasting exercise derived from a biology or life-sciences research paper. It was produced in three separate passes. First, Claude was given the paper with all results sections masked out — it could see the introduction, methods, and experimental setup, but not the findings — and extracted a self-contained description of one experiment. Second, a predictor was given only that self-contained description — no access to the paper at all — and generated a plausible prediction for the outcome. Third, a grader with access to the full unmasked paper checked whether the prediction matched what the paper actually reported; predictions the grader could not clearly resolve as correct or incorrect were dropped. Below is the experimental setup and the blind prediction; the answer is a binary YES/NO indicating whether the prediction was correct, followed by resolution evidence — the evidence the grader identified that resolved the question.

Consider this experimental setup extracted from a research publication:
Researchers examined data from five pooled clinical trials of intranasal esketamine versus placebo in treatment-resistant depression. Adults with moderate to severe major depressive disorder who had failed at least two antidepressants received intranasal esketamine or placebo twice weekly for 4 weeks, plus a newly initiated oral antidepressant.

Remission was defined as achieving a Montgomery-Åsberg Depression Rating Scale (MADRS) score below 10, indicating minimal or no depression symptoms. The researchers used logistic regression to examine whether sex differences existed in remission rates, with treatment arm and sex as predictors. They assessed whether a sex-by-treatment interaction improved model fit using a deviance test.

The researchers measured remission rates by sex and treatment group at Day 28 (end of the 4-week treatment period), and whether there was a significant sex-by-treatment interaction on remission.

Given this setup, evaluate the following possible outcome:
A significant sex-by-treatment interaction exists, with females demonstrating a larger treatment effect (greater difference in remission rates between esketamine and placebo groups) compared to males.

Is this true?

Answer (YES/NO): NO